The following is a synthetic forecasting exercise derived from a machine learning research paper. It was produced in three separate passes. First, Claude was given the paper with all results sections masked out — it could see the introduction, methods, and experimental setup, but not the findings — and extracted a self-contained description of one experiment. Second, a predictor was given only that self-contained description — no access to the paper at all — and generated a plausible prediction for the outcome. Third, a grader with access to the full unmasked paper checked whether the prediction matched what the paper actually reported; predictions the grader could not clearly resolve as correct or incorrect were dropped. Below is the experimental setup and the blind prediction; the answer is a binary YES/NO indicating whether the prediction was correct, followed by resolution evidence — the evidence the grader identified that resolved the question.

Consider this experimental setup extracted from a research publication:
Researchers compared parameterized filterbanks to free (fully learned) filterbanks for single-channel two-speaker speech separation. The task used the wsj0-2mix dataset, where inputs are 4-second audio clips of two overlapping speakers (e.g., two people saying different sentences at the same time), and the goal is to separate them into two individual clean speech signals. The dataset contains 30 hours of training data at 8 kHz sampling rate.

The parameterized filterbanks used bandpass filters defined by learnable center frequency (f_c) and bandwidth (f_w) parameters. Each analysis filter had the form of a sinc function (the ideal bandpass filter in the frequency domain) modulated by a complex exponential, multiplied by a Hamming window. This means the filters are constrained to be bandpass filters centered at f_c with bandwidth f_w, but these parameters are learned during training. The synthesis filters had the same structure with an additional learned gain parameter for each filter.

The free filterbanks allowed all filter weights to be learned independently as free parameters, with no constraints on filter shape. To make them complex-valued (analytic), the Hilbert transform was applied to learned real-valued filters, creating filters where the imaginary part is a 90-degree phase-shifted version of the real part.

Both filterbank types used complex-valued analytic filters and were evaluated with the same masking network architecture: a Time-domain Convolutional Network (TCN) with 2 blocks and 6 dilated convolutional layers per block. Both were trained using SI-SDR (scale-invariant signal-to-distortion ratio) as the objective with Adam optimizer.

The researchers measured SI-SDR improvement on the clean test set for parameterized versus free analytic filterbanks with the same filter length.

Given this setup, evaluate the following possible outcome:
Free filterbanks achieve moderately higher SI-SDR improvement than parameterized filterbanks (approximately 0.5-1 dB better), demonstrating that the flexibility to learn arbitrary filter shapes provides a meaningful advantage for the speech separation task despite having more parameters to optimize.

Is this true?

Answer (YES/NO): NO